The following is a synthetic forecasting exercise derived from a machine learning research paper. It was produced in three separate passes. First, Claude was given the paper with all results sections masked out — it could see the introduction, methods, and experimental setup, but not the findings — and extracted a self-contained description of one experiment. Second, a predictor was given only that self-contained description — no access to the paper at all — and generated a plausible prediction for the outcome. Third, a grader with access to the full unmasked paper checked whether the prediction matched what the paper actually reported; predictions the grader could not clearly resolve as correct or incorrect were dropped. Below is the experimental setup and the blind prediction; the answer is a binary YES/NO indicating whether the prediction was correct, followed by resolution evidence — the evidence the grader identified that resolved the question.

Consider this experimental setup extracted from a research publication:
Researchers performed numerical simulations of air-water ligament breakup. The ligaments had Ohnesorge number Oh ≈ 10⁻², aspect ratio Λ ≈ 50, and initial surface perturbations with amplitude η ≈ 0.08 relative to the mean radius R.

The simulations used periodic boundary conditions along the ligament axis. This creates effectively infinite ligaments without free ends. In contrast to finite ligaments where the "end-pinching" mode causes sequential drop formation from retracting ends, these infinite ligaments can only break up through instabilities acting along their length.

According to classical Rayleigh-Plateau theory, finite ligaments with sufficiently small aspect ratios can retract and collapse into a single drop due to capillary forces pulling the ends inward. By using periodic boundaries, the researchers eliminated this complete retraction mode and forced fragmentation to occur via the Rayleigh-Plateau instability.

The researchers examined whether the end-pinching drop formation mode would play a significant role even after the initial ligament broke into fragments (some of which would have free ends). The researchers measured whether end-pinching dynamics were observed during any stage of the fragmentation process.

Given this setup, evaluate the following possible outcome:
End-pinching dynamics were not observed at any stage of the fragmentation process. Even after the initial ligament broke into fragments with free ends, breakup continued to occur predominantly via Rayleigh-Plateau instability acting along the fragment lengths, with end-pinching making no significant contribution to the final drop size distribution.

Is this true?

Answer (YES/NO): YES